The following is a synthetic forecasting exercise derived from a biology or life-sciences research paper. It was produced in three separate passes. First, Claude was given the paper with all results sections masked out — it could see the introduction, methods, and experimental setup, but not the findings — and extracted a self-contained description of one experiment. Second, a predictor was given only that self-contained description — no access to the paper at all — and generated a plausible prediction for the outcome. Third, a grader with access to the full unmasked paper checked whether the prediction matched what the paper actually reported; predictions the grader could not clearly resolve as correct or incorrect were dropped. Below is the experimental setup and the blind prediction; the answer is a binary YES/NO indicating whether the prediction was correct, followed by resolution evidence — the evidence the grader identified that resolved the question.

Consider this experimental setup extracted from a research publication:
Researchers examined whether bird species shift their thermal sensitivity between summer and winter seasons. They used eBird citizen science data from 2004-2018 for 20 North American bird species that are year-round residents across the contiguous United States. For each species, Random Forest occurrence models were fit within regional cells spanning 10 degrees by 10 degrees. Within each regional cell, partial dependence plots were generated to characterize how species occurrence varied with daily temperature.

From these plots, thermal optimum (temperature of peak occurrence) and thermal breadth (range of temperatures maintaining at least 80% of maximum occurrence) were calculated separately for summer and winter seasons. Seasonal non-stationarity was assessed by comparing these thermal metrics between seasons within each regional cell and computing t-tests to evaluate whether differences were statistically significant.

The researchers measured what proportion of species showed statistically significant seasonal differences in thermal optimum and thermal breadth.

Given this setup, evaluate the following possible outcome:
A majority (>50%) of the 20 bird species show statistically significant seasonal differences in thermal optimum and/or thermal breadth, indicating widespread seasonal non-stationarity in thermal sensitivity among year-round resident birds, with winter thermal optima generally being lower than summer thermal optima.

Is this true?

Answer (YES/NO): YES